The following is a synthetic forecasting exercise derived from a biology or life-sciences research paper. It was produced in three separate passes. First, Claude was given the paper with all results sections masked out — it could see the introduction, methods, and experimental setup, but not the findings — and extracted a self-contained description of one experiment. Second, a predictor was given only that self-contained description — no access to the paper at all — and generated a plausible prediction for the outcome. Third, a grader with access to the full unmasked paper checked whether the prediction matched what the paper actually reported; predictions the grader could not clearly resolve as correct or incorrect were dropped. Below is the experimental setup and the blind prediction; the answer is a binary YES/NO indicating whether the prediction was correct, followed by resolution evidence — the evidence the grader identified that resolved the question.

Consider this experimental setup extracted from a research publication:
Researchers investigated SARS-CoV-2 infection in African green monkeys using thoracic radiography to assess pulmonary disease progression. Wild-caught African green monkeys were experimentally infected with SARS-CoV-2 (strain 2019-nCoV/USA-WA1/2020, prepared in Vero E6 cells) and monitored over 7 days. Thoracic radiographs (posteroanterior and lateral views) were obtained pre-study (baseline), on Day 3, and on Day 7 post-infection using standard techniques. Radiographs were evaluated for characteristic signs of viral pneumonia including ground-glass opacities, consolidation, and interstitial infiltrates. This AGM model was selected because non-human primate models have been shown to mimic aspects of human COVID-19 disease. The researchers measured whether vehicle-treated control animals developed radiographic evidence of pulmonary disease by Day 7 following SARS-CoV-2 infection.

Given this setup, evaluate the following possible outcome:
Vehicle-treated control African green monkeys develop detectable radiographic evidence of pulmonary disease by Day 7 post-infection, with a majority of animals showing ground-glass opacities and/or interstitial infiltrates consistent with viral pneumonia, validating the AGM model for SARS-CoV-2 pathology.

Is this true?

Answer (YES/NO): NO